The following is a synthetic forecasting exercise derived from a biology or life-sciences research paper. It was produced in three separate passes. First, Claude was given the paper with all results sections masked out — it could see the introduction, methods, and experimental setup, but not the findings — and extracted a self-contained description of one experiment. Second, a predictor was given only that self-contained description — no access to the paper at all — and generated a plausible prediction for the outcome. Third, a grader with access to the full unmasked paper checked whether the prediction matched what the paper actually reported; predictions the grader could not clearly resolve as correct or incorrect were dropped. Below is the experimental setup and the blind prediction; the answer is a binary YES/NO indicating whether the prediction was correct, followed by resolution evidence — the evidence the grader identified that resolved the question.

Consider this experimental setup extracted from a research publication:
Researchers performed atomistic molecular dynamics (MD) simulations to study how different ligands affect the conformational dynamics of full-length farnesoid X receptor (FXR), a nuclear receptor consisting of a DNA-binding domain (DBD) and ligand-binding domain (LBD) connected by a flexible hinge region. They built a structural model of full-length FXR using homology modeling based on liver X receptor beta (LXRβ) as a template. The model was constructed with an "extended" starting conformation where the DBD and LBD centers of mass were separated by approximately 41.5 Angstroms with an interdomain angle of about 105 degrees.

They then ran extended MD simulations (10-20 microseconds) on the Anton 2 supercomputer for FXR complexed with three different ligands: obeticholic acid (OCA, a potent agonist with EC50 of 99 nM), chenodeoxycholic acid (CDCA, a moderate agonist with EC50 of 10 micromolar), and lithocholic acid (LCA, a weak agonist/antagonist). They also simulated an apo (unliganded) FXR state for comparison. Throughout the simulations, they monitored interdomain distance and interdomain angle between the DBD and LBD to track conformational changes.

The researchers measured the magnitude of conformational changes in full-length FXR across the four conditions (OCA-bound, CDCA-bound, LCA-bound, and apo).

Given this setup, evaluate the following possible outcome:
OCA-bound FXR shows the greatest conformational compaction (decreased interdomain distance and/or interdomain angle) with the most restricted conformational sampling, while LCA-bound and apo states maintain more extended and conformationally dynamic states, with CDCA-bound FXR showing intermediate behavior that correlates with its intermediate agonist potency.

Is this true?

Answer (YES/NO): NO